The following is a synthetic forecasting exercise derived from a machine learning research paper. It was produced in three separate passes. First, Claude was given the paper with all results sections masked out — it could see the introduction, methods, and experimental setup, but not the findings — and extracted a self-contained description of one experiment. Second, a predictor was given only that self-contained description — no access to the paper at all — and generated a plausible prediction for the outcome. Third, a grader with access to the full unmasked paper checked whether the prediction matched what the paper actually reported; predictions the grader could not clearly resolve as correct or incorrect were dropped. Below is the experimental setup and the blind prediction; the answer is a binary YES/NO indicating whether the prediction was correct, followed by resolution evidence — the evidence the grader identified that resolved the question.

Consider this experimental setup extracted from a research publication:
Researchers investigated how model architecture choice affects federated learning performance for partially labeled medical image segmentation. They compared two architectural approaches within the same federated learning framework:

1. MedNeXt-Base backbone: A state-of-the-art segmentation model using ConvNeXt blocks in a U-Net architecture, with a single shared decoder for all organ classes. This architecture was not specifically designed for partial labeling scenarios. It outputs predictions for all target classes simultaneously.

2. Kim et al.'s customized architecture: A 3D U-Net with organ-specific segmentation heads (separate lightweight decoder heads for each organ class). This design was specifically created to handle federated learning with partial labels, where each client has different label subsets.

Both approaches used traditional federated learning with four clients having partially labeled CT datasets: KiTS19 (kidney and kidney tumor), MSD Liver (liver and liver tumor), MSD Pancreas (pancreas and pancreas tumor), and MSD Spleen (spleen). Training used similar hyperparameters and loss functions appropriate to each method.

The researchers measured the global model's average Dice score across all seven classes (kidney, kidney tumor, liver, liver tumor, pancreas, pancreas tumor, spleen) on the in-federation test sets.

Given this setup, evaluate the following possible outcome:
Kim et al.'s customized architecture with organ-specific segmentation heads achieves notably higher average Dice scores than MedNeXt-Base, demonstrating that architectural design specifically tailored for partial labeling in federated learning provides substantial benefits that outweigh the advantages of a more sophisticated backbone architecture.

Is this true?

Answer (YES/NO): NO